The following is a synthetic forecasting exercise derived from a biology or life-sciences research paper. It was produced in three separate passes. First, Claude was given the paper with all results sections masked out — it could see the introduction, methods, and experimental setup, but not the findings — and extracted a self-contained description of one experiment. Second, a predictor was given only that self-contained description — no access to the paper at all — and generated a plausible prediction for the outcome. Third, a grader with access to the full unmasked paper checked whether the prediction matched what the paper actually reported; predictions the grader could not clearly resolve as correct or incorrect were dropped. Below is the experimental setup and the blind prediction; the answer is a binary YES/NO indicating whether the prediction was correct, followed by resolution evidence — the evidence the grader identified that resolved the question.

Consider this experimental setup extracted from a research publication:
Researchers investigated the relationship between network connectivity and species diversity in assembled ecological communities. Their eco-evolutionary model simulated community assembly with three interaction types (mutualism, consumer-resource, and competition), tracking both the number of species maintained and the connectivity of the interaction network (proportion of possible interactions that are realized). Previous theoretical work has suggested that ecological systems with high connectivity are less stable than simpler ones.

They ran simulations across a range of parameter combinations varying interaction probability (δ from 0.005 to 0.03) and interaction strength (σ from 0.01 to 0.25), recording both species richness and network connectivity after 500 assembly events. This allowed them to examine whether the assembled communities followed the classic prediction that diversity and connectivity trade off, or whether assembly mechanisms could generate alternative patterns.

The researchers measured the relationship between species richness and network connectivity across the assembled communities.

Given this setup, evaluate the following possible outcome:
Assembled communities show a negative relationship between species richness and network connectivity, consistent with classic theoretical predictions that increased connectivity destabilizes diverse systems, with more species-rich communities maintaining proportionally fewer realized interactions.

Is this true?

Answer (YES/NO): NO